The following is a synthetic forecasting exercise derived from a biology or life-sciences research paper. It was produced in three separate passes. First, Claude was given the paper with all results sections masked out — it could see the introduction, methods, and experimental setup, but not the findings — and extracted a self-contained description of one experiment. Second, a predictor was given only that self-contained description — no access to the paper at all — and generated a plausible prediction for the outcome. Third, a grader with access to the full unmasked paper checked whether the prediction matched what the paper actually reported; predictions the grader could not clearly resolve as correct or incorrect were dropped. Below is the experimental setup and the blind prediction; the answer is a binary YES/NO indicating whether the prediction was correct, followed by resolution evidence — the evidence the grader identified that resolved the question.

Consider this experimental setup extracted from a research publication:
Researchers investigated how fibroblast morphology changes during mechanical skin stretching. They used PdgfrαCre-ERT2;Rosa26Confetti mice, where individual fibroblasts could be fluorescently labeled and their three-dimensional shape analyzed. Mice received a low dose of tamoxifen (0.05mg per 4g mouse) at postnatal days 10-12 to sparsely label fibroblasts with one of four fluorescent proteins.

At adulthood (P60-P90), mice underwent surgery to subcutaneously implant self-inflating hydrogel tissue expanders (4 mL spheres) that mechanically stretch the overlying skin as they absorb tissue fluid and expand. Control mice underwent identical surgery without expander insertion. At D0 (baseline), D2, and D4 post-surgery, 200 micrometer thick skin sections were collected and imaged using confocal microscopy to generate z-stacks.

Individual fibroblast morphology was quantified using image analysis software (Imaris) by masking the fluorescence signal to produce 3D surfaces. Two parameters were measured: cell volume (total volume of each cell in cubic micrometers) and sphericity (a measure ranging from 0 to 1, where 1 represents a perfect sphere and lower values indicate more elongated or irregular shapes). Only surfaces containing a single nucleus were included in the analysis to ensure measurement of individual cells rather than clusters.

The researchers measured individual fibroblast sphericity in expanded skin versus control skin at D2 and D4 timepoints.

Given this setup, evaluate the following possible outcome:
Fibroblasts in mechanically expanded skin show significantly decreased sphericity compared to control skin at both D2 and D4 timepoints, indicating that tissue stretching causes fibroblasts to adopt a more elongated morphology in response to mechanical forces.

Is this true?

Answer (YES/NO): NO